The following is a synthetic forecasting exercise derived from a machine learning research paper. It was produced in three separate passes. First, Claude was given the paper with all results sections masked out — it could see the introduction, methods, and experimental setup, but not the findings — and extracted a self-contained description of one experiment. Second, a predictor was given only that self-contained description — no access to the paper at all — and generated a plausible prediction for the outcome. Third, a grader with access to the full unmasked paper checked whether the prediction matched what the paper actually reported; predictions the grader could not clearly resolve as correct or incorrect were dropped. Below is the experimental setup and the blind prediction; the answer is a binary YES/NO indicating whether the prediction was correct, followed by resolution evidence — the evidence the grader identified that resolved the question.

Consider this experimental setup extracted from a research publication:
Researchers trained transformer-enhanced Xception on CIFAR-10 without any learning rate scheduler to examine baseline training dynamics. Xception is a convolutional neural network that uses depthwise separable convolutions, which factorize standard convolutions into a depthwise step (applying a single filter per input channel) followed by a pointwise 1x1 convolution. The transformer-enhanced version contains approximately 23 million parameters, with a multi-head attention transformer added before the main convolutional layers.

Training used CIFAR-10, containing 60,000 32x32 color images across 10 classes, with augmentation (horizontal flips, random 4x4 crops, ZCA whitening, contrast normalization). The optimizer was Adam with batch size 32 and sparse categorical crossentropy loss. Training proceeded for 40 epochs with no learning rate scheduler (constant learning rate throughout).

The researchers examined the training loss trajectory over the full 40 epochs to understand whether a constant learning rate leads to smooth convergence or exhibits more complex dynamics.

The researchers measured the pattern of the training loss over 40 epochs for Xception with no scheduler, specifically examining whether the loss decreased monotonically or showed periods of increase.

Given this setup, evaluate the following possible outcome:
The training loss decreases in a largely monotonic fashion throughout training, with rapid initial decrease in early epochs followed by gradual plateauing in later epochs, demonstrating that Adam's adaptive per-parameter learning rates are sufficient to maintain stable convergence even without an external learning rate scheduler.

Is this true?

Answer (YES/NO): NO